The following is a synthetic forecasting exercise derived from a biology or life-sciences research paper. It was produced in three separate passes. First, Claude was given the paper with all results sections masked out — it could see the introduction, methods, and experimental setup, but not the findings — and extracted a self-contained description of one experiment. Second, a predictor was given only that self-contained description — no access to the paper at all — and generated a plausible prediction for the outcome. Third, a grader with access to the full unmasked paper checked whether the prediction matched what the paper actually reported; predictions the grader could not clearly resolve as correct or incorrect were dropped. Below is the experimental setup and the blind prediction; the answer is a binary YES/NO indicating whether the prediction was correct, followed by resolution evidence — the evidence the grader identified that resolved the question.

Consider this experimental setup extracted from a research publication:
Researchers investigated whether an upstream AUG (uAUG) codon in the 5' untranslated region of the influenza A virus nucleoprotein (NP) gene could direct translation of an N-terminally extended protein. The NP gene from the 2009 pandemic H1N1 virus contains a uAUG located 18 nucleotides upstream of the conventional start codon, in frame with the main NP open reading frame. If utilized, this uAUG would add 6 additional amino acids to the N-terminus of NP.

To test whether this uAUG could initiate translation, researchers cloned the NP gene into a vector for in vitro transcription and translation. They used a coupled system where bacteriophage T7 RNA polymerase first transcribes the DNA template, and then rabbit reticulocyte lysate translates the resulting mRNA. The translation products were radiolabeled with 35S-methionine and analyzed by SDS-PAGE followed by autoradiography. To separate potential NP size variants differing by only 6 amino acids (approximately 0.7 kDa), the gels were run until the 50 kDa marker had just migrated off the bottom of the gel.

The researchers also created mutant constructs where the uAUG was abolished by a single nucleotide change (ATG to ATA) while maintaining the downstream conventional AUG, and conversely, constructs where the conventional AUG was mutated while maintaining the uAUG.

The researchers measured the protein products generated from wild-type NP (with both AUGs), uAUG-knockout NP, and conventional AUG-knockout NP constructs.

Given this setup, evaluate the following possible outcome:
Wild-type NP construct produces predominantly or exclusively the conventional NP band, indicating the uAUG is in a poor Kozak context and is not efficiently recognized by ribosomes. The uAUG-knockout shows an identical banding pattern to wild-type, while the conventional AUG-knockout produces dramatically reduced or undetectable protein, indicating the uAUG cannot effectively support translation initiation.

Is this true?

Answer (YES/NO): NO